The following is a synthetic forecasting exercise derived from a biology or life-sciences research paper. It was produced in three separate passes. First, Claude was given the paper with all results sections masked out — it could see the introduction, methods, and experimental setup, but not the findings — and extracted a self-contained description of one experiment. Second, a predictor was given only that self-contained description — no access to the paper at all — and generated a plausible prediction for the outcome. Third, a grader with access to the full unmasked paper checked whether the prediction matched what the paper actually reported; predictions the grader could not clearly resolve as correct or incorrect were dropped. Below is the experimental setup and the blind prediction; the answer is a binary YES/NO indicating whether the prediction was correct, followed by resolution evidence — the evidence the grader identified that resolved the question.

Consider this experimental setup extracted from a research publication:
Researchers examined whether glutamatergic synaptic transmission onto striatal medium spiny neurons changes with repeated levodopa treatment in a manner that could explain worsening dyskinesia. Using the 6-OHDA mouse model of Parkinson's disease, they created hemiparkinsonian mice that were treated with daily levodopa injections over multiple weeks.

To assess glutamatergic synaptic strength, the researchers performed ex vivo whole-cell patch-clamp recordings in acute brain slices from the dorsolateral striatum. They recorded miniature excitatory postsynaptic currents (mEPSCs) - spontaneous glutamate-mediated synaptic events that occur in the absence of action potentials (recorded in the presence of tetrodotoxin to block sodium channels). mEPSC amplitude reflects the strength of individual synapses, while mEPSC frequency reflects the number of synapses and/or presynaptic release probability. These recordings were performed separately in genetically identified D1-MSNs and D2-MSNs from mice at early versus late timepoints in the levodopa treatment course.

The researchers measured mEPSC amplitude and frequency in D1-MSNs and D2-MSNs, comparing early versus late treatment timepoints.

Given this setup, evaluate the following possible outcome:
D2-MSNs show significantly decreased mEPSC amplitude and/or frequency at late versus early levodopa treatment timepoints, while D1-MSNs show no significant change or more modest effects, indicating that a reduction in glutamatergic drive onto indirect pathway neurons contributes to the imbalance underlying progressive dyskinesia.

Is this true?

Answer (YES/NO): NO